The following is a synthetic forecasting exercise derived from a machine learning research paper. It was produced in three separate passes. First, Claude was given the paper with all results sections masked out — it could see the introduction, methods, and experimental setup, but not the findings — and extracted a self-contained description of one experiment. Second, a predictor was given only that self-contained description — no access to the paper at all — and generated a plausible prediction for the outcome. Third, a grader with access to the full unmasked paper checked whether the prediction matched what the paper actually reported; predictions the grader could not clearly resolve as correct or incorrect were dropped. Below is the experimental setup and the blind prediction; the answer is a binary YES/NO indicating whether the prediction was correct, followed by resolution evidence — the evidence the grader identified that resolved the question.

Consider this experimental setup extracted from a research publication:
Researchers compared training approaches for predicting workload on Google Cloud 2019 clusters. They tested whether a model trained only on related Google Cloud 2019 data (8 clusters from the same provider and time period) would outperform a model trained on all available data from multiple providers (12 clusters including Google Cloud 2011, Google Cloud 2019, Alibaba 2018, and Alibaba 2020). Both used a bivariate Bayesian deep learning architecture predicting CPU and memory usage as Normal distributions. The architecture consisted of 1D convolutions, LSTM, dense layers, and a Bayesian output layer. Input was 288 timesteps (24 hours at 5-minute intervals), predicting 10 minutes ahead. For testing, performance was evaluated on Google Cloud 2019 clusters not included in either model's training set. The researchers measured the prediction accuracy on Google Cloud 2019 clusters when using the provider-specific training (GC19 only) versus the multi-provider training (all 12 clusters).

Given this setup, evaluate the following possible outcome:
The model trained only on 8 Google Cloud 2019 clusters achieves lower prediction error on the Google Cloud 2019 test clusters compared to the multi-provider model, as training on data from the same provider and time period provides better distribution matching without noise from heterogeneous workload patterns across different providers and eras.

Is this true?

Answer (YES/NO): NO